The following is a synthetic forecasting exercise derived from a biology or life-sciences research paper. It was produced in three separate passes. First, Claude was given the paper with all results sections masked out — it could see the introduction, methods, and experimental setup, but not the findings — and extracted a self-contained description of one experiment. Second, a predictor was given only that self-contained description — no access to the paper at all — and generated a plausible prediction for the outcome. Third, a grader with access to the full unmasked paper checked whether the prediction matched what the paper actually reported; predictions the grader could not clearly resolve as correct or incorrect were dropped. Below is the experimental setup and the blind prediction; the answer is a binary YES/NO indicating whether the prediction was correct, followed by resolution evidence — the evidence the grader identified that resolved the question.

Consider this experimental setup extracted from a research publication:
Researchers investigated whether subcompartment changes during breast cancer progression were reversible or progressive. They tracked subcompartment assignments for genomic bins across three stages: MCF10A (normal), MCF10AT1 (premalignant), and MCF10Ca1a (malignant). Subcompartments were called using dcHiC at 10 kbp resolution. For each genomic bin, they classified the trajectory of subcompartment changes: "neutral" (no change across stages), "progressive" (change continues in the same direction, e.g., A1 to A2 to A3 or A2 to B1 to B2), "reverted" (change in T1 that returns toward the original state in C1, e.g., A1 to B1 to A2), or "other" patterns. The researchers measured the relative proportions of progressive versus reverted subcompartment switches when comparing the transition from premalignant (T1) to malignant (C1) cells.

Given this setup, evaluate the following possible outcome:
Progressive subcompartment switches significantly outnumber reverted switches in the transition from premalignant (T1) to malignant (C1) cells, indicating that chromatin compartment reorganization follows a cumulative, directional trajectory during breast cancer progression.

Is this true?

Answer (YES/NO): YES